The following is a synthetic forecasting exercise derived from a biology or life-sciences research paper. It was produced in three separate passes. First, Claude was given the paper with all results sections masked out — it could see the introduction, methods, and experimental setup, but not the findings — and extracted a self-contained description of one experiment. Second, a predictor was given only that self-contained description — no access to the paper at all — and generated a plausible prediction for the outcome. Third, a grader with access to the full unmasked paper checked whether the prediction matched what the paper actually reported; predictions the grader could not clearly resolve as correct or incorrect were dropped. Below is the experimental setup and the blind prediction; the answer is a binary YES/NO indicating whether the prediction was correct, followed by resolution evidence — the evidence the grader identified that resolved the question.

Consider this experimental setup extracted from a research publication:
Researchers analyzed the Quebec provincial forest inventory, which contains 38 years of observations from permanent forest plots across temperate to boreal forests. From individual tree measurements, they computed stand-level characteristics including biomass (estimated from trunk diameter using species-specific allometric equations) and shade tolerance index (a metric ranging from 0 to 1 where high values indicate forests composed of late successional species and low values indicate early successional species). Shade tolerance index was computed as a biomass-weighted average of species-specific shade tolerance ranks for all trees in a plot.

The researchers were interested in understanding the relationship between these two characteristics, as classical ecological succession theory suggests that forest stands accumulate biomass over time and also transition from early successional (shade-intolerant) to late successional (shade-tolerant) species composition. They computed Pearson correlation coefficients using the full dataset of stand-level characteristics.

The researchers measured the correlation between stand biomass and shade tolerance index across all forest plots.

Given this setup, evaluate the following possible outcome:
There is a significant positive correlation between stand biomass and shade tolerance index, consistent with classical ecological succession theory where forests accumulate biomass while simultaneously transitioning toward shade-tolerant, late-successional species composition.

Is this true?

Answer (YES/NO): NO